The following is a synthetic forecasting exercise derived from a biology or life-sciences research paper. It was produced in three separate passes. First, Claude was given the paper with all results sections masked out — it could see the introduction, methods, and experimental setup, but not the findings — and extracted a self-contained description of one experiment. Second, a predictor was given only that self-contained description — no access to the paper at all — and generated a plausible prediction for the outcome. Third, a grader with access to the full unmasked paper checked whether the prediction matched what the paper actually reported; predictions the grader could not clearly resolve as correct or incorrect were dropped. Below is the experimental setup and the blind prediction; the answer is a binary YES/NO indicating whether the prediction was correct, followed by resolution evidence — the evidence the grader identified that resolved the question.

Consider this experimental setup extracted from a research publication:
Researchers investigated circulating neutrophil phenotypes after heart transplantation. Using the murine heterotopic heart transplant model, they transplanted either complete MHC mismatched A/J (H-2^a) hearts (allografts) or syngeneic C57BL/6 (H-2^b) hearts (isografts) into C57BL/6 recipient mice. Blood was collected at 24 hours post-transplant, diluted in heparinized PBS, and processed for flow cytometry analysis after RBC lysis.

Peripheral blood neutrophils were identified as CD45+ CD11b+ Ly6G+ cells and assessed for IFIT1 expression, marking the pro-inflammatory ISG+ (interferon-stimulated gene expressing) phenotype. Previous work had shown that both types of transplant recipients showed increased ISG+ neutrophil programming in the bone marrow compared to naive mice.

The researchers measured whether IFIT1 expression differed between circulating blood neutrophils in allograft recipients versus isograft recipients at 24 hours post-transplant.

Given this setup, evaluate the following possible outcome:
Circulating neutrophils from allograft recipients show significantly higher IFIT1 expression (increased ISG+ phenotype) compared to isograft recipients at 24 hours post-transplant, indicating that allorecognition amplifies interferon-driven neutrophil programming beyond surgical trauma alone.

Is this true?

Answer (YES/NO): NO